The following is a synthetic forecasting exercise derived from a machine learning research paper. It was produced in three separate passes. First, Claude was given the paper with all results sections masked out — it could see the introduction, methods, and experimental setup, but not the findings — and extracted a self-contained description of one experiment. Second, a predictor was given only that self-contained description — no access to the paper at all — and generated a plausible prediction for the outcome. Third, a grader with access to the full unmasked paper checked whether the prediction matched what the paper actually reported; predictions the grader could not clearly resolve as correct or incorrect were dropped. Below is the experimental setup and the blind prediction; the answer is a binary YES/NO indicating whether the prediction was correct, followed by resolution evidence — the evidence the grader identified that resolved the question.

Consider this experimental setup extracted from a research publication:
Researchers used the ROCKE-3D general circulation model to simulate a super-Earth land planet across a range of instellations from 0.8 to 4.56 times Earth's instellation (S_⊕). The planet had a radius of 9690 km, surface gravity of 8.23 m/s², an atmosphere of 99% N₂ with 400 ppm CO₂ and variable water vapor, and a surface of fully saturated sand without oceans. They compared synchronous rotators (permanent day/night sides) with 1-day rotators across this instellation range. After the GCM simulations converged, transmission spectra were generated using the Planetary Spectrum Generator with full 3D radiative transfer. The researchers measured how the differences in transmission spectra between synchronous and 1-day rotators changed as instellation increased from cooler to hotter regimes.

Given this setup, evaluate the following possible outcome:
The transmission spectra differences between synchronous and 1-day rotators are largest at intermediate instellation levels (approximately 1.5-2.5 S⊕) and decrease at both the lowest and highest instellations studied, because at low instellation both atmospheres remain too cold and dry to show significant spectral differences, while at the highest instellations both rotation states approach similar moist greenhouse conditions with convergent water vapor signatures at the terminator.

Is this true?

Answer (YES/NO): NO